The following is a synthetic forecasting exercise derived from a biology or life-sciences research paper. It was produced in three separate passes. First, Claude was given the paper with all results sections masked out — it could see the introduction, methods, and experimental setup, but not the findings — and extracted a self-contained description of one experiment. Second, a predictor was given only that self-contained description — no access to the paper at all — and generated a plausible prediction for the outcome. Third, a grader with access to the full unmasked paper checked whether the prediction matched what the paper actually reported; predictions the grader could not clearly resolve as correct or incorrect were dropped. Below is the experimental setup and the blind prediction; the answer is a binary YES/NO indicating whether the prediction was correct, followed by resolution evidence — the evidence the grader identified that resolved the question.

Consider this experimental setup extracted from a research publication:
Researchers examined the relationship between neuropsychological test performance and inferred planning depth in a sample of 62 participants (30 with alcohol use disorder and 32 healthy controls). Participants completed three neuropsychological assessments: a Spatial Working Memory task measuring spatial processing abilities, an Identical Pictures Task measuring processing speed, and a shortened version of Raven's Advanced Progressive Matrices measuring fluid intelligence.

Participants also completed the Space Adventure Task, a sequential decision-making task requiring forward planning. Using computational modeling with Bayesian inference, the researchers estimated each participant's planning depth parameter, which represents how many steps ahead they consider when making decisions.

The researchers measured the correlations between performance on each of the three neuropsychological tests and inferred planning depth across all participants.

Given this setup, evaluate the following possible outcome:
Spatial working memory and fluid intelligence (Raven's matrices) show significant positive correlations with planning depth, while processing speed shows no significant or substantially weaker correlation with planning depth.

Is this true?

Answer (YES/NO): YES